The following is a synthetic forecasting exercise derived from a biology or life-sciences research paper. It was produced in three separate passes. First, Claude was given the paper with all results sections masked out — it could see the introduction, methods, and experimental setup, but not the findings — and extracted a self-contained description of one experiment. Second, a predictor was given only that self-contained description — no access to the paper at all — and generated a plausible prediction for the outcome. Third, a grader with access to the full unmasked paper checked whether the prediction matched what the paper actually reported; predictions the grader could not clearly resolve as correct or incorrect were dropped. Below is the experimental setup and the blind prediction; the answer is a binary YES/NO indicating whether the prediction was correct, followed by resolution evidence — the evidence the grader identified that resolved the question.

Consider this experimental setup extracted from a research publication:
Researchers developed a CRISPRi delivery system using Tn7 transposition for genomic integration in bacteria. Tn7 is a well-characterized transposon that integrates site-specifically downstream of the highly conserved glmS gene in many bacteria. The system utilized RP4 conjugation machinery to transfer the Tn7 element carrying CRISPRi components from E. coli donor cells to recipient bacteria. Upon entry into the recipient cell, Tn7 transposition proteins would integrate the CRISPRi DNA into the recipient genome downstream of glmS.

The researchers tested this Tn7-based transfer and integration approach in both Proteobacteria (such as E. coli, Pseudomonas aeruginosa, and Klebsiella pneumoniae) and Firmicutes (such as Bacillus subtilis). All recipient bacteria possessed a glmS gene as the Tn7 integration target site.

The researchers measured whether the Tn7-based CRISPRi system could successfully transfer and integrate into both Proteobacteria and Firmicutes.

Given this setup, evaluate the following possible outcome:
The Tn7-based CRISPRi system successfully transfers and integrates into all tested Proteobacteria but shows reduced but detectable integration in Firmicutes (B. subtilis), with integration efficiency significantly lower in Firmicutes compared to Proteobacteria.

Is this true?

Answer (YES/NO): NO